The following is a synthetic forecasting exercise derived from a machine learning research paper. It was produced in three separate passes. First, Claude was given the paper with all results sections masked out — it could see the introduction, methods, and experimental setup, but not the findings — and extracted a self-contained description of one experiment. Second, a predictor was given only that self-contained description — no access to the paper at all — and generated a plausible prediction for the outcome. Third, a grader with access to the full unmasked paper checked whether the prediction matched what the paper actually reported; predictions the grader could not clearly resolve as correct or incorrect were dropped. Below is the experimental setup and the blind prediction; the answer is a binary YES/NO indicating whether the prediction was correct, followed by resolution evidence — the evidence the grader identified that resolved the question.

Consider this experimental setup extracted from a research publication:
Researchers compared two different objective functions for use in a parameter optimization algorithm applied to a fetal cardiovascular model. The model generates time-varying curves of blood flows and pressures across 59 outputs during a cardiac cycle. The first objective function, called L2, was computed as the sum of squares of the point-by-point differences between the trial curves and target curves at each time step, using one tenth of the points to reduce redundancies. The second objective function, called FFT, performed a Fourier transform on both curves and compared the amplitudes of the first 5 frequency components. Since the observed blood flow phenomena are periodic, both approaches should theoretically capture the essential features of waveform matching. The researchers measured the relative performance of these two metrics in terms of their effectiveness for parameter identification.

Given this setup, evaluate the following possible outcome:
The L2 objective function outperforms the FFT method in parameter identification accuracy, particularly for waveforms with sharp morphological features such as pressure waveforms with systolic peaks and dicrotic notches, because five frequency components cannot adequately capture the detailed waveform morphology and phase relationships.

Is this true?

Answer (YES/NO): NO